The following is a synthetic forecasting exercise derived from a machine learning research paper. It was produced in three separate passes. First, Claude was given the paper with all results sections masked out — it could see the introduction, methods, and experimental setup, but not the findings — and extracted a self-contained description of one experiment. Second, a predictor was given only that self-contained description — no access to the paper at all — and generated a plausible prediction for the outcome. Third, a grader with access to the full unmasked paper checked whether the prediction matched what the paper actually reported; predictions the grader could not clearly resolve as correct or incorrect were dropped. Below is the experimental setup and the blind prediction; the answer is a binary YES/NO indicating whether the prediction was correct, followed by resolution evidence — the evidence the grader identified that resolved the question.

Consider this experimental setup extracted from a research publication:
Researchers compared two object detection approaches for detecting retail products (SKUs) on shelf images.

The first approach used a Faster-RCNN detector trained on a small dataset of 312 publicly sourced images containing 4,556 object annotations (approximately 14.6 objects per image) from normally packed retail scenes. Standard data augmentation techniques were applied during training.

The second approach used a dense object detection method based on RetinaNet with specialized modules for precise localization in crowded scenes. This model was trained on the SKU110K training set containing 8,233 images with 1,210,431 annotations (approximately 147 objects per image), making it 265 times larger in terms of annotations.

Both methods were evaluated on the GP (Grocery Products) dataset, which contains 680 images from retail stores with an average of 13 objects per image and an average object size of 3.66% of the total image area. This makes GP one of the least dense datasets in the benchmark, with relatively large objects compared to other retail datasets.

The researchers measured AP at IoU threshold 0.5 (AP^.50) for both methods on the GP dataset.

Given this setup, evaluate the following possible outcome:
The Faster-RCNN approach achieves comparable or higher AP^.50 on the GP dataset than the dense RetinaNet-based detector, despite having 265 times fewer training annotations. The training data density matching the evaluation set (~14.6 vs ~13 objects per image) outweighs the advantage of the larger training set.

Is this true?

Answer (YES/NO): YES